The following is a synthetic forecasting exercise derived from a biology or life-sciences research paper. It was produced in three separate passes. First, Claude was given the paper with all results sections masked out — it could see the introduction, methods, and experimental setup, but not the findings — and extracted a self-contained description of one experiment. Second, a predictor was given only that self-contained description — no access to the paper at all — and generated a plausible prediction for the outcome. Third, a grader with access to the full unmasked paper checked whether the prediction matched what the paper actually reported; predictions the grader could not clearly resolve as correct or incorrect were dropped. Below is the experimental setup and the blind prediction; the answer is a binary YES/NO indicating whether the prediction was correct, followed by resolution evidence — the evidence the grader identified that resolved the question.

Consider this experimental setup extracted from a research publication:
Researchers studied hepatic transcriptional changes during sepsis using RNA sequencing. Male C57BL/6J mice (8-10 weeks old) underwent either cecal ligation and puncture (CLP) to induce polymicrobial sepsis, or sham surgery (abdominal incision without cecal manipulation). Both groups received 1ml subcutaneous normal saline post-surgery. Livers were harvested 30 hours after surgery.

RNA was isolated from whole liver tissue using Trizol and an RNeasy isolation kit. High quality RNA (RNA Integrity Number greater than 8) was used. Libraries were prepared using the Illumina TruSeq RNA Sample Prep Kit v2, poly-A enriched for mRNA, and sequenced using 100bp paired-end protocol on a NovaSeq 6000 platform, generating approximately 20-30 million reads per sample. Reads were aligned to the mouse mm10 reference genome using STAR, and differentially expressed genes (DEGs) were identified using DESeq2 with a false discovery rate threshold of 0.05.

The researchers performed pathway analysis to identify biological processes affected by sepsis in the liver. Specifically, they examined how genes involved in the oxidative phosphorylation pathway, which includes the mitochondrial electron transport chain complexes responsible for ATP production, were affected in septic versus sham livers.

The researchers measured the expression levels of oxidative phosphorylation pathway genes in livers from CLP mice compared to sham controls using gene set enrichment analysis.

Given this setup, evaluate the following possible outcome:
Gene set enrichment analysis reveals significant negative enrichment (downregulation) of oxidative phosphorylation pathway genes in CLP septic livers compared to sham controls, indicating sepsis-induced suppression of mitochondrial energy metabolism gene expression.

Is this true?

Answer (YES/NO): YES